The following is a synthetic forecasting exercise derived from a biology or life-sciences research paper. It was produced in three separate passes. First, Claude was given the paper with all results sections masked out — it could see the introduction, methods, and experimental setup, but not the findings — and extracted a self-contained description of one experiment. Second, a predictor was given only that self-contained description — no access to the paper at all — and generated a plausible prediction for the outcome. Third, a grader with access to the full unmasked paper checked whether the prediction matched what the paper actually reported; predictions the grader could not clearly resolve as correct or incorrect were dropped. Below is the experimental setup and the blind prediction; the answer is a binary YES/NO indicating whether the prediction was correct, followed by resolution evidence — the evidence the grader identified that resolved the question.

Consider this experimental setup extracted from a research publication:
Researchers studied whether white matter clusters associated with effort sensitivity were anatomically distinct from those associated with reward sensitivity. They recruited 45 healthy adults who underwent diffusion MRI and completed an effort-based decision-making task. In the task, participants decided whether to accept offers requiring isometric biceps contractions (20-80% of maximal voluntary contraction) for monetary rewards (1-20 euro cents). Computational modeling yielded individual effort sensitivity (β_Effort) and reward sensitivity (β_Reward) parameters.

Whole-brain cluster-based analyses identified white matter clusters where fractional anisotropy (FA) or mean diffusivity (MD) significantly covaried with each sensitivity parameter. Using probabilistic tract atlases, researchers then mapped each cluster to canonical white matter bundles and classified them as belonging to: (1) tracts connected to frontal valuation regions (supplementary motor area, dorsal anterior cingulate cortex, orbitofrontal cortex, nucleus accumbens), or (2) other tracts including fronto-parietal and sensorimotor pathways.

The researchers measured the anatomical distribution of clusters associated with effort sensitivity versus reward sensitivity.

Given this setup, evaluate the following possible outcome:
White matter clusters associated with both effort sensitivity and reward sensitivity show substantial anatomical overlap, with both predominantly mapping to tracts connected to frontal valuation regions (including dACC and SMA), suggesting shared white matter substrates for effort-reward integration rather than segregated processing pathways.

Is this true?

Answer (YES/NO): NO